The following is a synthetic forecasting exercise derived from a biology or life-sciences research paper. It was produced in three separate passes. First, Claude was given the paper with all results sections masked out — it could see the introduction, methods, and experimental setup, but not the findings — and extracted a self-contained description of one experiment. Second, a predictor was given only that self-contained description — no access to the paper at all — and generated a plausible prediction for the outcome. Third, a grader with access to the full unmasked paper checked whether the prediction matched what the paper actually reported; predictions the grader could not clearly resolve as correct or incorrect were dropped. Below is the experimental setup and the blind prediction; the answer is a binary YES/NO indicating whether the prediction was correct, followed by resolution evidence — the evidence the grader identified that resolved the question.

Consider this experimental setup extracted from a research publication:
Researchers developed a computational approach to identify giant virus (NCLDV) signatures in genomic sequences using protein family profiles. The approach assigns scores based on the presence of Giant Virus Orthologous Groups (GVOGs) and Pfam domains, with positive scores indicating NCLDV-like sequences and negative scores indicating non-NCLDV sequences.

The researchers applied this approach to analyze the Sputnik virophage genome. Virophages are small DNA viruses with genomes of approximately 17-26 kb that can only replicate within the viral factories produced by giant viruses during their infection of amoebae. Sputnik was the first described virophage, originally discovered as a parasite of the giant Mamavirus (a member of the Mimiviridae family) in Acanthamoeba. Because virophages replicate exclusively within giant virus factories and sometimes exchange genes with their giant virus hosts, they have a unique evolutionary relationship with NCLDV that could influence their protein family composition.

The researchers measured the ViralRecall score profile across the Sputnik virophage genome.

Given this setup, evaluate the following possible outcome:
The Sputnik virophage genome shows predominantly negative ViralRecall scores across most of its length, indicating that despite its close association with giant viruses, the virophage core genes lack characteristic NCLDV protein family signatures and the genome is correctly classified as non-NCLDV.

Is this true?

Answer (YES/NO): NO